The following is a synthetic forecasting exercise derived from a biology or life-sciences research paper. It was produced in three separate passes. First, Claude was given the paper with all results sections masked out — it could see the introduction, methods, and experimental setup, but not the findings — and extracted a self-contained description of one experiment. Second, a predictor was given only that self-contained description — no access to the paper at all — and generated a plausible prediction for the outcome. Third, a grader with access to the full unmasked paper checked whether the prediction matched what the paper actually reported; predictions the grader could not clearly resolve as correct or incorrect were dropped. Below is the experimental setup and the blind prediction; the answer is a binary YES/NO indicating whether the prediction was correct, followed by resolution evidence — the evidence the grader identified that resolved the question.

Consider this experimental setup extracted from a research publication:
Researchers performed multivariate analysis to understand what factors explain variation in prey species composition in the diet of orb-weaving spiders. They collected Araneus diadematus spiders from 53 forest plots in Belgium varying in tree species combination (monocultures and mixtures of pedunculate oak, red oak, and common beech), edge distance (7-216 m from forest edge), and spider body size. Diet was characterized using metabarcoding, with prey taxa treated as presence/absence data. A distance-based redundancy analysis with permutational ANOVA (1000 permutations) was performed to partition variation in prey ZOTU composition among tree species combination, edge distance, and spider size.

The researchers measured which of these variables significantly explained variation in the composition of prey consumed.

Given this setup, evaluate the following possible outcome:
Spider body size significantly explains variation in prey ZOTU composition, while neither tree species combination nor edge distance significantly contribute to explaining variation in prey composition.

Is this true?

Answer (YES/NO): NO